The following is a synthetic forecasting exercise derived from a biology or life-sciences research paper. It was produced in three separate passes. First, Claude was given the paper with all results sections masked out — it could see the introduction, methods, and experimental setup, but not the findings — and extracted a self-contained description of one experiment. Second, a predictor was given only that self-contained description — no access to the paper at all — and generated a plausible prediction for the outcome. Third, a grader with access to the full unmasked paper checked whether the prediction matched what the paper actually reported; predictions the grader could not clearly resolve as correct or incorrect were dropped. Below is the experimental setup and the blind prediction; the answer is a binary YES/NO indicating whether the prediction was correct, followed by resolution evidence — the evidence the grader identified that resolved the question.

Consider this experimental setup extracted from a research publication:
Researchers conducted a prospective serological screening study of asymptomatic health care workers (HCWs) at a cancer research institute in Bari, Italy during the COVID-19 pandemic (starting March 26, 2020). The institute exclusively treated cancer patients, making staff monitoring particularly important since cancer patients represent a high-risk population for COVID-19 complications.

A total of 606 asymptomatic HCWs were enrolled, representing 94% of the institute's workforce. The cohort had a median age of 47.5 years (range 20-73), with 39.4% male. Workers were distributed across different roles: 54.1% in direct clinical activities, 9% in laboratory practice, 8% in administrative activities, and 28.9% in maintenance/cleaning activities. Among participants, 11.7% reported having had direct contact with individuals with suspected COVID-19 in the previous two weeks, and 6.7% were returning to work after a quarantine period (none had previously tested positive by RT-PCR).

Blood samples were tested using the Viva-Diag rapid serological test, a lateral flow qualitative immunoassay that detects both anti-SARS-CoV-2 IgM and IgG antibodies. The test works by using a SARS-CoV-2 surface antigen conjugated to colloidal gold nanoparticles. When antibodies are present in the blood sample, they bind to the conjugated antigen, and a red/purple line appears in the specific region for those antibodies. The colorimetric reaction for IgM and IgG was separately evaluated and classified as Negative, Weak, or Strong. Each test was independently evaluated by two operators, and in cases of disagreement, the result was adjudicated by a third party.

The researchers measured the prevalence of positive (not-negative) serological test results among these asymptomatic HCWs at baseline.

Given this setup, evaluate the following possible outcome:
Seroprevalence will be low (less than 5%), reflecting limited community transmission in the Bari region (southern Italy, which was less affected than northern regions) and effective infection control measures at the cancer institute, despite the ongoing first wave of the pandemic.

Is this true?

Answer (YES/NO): YES